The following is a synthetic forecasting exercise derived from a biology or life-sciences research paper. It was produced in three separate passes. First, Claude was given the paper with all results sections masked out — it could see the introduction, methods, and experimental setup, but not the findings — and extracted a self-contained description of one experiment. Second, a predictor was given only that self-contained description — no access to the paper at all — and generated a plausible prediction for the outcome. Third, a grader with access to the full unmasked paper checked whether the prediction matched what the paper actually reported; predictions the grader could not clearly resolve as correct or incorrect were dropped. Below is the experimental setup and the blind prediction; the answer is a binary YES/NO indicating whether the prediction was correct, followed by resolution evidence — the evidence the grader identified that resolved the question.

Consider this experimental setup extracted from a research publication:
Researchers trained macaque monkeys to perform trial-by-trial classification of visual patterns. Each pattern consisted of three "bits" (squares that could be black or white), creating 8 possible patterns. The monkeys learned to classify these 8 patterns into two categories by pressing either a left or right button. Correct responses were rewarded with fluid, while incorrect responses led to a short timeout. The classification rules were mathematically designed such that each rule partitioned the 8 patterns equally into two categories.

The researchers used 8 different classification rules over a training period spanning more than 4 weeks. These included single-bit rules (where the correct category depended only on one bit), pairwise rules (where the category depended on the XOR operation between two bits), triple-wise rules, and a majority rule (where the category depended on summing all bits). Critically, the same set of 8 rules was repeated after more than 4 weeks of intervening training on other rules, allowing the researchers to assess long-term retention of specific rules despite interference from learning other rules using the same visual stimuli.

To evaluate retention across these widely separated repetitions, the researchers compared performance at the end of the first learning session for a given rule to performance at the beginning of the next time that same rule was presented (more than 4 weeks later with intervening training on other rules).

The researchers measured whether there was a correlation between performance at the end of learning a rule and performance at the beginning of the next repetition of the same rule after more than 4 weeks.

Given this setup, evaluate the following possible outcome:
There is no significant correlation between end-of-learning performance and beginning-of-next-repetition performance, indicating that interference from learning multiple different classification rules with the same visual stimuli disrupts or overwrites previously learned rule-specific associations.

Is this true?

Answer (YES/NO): YES